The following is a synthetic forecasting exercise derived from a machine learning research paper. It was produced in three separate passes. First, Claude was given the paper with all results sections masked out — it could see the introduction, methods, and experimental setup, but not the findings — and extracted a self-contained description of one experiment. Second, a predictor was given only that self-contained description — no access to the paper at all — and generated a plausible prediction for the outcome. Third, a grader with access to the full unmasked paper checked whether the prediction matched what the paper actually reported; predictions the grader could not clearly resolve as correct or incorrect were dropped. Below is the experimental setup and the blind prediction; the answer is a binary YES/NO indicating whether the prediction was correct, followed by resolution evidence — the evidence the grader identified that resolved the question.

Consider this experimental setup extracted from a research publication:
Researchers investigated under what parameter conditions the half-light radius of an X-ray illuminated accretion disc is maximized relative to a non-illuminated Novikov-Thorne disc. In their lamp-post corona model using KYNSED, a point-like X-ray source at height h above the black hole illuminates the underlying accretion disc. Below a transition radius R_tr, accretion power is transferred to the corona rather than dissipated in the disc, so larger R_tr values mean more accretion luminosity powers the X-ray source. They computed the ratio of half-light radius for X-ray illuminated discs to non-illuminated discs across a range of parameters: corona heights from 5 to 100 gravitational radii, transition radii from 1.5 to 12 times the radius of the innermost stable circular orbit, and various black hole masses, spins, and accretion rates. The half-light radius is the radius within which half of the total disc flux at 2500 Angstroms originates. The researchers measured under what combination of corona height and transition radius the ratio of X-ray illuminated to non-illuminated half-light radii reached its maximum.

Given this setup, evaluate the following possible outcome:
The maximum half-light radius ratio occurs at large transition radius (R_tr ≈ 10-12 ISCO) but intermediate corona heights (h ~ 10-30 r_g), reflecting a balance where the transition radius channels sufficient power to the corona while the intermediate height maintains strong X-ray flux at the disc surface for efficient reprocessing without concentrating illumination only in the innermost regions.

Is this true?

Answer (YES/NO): NO